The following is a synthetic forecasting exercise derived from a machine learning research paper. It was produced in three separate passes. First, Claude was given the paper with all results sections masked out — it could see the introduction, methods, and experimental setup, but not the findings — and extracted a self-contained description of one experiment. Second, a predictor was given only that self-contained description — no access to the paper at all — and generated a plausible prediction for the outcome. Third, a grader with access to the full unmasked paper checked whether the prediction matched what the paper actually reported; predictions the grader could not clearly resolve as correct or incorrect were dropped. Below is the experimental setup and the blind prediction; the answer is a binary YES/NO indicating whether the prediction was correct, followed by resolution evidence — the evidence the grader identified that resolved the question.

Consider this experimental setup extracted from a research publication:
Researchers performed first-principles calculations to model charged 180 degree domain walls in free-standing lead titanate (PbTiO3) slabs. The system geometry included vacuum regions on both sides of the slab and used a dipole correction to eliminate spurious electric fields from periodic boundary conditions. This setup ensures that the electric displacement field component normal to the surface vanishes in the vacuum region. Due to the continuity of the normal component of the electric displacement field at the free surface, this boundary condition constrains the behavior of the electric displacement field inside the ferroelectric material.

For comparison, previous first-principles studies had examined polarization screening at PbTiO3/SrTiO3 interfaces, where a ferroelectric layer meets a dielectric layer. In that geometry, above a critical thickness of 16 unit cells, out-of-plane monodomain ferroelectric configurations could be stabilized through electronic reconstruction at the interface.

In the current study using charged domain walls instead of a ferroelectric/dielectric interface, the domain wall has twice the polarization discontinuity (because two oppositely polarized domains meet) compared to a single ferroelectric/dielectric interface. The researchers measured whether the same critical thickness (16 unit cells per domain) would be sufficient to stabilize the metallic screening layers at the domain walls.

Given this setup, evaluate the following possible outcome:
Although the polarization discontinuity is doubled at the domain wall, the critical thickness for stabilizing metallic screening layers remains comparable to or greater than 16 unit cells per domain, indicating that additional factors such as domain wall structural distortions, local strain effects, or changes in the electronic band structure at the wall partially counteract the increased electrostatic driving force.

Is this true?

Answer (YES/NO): YES